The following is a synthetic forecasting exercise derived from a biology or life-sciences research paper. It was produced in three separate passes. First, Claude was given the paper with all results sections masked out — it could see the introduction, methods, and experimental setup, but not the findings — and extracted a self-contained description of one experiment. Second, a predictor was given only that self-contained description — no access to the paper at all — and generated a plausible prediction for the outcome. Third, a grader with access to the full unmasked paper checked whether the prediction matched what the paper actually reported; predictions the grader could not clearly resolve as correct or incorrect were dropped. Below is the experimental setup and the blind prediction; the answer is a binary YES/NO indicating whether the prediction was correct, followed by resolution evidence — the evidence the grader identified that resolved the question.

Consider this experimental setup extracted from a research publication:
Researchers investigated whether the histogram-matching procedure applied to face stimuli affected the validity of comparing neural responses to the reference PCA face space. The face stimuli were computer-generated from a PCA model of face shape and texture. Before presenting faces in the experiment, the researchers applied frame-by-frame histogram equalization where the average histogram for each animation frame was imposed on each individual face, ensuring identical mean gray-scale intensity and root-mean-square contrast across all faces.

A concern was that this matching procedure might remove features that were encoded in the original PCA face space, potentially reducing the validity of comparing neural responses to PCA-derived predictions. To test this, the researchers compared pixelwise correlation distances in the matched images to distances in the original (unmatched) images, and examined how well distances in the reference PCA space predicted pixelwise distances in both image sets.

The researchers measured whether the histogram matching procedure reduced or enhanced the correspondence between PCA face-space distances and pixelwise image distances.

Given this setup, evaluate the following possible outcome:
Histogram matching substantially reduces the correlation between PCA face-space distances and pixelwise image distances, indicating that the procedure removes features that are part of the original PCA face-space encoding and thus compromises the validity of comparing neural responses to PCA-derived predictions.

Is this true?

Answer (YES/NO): NO